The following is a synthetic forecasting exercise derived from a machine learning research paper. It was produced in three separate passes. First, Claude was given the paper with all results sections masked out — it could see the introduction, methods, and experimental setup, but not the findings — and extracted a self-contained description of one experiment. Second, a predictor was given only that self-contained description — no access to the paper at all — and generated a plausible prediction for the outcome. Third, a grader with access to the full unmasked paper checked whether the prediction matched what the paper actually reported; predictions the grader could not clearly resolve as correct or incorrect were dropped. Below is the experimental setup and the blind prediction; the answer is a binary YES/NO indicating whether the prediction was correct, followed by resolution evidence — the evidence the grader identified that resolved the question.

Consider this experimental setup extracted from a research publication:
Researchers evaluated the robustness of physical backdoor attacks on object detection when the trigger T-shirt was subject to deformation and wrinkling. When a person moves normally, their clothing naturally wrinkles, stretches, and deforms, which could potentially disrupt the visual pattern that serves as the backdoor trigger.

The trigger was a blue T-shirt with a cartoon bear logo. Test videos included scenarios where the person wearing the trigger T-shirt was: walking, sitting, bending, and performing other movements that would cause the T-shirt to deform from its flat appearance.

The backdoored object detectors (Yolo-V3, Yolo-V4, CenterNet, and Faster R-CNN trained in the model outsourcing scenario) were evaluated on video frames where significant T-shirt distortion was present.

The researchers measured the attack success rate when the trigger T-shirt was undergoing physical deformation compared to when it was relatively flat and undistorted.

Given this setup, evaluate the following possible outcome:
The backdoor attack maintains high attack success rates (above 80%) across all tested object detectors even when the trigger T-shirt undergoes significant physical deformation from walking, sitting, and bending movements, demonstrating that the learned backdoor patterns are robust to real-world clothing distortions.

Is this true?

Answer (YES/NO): YES